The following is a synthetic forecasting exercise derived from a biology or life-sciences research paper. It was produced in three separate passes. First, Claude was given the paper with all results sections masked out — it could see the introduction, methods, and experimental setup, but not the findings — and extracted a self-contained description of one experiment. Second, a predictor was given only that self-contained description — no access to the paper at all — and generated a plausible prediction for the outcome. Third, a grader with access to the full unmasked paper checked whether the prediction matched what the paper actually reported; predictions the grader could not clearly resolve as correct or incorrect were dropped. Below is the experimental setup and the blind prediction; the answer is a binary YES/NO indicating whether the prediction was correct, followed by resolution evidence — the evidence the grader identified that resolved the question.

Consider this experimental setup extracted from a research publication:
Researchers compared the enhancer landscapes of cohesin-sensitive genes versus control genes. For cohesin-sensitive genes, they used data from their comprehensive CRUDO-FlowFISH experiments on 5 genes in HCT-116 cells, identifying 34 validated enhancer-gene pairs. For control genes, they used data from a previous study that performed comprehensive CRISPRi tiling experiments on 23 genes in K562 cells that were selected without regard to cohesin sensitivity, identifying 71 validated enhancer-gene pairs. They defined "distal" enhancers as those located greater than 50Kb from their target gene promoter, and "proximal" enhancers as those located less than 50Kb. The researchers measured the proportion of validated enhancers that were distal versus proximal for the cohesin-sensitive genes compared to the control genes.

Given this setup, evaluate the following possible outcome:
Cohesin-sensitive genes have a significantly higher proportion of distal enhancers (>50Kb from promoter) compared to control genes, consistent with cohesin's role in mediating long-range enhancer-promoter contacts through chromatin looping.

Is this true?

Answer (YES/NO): YES